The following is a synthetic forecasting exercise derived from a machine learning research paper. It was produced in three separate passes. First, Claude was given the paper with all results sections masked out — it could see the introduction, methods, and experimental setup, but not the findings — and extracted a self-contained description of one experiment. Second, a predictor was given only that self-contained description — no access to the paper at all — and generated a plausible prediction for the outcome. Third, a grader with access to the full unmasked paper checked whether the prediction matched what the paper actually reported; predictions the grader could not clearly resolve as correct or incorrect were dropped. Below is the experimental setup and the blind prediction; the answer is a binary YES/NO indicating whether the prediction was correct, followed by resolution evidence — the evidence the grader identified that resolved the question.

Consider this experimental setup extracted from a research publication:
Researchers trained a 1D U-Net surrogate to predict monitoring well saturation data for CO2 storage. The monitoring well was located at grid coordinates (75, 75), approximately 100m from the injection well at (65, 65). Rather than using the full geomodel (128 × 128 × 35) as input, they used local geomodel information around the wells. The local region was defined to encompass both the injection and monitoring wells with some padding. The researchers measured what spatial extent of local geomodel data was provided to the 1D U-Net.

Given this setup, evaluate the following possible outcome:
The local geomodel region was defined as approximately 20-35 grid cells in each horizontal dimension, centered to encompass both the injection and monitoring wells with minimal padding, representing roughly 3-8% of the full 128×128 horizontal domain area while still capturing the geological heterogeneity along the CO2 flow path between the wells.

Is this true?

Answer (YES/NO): NO